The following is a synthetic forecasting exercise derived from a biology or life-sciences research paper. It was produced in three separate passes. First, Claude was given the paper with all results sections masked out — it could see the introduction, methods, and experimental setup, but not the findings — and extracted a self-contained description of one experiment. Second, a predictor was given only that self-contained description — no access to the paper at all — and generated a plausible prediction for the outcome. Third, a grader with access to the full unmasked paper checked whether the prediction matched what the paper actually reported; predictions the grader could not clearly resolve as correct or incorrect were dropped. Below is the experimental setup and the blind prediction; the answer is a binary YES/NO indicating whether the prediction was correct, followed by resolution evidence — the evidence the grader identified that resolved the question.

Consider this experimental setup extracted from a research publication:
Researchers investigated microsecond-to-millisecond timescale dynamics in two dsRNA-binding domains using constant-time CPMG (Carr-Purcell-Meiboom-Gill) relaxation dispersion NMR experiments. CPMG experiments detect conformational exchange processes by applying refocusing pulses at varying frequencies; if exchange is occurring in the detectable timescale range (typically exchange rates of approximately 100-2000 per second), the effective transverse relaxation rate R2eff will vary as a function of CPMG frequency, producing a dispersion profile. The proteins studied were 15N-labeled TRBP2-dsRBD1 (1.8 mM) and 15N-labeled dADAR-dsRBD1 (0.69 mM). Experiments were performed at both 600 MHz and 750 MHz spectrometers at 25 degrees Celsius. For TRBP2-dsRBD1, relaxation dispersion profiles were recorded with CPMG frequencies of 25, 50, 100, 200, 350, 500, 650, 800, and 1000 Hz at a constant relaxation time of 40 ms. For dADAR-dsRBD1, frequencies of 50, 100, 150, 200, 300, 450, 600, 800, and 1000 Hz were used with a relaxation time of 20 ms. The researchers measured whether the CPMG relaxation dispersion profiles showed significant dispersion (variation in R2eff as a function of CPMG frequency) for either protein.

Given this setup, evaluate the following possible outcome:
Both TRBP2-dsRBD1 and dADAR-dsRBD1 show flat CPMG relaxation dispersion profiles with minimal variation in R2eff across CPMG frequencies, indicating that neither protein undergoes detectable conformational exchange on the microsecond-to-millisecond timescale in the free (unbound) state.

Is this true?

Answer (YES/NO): YES